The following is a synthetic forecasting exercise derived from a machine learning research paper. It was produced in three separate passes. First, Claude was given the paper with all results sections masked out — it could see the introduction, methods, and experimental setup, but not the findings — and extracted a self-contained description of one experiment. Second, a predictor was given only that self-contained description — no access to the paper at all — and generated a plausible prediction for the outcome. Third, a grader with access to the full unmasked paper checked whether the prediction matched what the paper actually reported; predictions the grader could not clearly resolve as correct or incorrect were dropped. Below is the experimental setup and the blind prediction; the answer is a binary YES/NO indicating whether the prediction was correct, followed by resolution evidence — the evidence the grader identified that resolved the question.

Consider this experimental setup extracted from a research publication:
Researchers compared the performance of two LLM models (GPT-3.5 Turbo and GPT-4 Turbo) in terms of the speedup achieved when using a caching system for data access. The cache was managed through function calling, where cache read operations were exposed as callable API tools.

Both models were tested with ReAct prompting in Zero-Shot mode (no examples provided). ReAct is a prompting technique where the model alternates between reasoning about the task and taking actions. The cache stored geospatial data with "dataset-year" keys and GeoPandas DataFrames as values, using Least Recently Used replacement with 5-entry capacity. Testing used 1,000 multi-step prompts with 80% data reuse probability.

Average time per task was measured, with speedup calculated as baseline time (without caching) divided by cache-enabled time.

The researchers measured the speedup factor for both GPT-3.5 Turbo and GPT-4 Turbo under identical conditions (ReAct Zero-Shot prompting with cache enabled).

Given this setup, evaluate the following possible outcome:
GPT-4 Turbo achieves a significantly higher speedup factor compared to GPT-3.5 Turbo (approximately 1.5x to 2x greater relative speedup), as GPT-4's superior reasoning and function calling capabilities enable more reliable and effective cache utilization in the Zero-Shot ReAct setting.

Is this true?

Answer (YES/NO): NO